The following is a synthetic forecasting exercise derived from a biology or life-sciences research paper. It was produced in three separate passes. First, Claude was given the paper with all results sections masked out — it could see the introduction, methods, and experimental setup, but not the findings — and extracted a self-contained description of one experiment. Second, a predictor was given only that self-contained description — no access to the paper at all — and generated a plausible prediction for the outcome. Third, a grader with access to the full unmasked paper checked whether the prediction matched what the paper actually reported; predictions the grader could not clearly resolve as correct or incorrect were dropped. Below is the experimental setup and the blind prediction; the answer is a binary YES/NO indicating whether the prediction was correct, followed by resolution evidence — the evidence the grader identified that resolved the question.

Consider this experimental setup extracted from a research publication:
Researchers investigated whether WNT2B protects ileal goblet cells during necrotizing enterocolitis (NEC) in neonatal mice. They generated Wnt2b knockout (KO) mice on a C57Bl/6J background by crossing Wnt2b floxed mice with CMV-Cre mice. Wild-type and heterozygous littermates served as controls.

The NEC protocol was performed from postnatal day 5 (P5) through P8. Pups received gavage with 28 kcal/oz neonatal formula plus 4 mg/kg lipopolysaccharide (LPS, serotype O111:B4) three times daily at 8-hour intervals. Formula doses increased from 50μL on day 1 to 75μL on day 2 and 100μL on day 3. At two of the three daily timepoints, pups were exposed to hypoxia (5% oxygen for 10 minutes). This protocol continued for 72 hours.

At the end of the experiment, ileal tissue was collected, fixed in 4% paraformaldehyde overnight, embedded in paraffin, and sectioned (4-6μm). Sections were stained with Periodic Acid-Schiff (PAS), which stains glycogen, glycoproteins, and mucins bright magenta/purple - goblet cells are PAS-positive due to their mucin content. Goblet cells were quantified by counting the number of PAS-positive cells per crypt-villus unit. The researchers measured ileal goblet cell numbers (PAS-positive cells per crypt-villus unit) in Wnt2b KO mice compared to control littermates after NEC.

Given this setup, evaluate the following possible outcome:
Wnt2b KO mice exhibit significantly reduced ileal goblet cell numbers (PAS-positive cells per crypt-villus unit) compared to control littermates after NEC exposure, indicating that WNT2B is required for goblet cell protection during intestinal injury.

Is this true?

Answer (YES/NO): YES